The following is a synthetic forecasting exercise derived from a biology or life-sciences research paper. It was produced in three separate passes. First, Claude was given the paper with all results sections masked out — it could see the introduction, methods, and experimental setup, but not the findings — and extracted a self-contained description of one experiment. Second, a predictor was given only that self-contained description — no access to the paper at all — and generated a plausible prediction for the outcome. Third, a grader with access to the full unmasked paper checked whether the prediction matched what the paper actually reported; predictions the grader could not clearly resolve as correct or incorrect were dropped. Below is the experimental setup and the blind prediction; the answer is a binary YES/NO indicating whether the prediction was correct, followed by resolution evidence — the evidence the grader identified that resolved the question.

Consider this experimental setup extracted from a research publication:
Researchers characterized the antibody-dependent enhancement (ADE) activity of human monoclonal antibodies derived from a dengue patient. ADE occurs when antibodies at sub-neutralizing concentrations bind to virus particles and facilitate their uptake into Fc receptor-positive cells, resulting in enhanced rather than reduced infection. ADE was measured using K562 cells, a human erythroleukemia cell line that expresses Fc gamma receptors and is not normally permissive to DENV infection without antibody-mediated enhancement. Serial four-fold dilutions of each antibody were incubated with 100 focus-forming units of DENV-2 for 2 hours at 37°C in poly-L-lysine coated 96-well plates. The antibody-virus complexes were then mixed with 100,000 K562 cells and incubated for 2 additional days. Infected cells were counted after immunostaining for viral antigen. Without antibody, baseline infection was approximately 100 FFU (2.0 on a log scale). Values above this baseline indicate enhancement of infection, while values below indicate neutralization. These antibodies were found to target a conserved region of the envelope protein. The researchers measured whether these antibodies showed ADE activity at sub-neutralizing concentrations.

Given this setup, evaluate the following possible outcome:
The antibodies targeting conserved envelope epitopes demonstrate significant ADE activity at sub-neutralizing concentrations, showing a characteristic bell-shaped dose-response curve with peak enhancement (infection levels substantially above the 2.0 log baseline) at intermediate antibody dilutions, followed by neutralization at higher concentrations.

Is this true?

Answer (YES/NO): YES